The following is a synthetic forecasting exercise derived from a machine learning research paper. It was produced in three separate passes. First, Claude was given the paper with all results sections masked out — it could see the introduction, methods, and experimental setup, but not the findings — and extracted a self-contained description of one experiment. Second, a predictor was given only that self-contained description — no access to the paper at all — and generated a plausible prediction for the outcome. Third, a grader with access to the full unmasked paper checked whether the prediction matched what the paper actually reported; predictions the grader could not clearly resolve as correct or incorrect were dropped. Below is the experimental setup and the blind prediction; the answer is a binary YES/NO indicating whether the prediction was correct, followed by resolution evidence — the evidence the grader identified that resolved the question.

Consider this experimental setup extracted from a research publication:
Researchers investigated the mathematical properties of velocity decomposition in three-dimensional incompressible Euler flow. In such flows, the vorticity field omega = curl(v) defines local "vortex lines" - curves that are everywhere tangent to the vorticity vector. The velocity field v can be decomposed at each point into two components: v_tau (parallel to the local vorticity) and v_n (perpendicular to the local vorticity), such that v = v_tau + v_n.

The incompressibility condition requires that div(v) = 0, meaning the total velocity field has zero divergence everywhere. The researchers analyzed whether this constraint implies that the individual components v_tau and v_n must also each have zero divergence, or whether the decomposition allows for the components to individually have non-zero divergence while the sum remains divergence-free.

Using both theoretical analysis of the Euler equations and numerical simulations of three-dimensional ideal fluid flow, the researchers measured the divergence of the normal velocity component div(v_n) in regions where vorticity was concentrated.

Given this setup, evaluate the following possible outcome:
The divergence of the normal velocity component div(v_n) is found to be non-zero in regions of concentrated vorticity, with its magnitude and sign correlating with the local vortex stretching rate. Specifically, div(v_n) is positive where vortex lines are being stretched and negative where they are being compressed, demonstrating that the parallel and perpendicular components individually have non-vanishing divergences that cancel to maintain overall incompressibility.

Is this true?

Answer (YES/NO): YES